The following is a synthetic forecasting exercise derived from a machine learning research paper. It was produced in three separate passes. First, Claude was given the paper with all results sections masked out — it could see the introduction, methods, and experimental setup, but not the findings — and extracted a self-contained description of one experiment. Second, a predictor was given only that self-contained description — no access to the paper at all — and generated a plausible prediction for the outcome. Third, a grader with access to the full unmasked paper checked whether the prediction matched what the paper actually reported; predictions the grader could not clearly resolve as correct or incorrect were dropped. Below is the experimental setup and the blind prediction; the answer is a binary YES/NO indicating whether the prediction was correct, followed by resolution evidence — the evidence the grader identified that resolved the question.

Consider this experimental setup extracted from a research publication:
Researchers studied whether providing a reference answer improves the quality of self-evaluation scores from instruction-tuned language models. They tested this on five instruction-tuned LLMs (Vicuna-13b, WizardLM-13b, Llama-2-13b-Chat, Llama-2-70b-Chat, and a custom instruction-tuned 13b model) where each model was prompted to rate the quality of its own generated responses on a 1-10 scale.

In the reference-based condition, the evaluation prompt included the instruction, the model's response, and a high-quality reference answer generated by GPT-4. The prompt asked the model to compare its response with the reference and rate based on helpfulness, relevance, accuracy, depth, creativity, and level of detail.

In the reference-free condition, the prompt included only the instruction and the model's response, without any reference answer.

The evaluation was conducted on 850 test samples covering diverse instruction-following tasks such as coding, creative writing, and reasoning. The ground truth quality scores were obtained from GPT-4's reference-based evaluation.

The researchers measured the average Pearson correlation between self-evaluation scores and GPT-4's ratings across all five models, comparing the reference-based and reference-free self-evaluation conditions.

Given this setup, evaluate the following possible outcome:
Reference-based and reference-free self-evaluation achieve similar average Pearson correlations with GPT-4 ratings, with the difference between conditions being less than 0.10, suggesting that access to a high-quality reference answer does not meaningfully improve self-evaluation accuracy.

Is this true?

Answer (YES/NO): NO